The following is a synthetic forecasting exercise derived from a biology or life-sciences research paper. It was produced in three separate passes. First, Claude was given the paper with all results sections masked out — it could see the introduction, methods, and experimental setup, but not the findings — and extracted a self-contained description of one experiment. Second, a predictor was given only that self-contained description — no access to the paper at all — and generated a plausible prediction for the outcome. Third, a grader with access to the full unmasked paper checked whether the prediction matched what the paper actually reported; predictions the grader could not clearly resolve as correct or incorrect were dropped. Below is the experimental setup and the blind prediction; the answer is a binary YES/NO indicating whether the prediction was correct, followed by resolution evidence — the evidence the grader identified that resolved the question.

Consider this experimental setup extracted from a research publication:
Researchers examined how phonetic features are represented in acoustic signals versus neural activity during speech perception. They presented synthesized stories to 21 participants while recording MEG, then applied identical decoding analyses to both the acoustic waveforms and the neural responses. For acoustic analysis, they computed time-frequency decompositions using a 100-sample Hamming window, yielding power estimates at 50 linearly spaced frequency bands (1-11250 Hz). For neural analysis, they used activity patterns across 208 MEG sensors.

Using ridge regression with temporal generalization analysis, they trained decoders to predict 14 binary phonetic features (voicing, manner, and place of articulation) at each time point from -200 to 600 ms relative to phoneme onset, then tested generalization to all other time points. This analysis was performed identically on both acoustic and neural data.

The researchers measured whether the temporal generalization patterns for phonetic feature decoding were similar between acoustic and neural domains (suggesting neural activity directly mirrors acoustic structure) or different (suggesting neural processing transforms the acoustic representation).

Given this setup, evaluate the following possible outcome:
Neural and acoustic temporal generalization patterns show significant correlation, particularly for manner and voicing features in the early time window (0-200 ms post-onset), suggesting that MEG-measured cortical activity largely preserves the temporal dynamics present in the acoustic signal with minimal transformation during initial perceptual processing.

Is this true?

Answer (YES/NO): NO